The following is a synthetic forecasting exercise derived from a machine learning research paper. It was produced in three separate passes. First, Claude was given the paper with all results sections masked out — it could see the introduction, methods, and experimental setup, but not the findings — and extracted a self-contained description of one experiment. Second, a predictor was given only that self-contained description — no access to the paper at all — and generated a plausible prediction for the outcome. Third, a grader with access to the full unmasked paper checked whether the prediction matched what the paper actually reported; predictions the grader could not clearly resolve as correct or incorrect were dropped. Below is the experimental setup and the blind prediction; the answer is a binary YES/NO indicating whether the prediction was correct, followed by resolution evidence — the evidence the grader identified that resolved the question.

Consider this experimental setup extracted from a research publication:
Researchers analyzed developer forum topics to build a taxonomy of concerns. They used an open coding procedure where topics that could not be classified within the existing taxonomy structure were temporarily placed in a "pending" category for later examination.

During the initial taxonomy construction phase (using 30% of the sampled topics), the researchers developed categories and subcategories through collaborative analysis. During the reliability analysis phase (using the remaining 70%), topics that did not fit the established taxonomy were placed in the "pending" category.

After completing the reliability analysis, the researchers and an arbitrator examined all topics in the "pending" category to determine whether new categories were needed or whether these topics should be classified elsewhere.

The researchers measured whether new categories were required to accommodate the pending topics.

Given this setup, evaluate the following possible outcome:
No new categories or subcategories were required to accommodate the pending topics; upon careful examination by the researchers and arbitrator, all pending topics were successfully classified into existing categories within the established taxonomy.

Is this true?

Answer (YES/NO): NO